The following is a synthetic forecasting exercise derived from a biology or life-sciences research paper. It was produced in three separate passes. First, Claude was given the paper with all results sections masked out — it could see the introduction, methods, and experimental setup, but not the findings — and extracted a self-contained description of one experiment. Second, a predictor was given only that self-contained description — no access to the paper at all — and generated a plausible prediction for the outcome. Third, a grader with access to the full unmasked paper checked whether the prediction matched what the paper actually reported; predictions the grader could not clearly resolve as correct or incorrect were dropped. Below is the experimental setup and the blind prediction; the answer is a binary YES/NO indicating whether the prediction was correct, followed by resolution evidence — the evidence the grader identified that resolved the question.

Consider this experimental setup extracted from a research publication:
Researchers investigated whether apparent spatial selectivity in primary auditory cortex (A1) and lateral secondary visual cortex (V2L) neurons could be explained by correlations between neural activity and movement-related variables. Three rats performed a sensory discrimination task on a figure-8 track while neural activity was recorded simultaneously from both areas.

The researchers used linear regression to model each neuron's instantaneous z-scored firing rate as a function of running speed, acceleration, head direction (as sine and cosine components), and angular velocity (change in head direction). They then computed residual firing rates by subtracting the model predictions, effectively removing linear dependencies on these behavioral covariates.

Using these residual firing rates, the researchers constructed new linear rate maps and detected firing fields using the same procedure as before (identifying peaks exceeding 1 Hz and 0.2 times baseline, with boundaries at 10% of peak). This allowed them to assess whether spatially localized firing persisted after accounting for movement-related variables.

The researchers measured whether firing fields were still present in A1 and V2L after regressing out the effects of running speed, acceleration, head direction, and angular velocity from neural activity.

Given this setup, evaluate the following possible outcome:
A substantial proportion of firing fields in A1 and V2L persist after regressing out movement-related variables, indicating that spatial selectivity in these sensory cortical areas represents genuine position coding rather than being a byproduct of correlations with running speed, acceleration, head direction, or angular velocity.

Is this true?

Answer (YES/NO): YES